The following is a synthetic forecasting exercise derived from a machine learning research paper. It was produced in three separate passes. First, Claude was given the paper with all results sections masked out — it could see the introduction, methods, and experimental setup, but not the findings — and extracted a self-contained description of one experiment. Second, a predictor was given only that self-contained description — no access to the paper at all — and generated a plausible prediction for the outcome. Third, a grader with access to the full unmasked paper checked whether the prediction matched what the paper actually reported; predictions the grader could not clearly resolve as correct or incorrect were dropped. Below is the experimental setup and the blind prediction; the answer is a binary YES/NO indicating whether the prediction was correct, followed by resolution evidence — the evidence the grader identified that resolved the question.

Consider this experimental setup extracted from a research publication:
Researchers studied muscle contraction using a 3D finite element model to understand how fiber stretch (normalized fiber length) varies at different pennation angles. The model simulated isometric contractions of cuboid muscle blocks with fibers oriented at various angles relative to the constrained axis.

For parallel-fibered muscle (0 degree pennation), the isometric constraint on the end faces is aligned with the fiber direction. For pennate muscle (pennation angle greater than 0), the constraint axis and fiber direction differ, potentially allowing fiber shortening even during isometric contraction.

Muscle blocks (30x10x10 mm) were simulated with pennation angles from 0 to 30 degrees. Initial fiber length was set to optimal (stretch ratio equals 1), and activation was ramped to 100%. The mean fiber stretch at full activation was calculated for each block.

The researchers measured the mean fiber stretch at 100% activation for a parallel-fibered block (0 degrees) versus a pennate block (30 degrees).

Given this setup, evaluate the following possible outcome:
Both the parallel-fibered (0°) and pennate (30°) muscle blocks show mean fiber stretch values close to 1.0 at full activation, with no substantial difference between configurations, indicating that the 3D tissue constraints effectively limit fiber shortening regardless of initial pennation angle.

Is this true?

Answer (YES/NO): NO